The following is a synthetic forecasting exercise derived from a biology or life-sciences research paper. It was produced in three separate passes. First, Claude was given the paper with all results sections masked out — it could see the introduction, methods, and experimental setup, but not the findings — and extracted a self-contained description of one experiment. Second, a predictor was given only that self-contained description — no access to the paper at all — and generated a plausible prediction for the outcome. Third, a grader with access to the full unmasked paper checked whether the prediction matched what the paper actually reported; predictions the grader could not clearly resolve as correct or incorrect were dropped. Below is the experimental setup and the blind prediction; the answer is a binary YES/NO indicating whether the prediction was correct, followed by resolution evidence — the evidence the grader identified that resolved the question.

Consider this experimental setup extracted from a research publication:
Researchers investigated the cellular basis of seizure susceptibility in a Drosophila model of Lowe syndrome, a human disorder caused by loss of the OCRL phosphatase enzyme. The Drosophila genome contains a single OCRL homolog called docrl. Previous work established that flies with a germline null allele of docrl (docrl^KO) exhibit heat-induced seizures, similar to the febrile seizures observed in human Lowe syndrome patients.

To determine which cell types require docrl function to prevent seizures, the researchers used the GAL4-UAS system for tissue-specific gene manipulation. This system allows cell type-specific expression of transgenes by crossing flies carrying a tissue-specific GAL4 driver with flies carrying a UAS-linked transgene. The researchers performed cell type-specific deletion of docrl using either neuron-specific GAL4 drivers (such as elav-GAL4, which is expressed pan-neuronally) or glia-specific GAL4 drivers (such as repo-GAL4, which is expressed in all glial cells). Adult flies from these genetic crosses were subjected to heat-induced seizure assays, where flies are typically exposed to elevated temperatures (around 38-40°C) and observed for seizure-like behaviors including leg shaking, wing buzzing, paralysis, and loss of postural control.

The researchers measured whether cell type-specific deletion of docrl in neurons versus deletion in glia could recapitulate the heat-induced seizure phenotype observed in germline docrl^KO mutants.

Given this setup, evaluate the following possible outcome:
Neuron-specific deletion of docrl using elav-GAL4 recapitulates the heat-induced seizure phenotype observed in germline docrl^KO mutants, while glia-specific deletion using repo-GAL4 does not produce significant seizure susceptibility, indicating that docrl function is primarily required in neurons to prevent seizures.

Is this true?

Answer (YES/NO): YES